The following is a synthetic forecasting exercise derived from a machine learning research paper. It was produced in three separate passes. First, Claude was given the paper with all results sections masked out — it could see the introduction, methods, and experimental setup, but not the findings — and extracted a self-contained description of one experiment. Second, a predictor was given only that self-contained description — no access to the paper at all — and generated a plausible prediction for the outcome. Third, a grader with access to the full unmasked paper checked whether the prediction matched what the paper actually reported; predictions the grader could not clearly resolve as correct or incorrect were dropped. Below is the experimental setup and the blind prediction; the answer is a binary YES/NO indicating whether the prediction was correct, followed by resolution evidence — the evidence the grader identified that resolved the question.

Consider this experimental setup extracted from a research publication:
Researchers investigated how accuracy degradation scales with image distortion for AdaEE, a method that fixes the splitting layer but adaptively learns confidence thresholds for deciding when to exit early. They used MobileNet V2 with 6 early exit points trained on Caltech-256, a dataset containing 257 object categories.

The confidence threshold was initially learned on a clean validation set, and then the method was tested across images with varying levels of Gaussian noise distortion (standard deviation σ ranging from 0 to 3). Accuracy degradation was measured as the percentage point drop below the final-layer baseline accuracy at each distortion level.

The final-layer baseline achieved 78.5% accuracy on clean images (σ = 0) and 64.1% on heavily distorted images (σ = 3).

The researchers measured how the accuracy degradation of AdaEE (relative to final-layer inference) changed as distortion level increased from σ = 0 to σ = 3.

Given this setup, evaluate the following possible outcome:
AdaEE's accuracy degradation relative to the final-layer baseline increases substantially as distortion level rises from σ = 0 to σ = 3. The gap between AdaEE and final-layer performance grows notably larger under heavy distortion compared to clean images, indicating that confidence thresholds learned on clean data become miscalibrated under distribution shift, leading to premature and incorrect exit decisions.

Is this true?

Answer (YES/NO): NO